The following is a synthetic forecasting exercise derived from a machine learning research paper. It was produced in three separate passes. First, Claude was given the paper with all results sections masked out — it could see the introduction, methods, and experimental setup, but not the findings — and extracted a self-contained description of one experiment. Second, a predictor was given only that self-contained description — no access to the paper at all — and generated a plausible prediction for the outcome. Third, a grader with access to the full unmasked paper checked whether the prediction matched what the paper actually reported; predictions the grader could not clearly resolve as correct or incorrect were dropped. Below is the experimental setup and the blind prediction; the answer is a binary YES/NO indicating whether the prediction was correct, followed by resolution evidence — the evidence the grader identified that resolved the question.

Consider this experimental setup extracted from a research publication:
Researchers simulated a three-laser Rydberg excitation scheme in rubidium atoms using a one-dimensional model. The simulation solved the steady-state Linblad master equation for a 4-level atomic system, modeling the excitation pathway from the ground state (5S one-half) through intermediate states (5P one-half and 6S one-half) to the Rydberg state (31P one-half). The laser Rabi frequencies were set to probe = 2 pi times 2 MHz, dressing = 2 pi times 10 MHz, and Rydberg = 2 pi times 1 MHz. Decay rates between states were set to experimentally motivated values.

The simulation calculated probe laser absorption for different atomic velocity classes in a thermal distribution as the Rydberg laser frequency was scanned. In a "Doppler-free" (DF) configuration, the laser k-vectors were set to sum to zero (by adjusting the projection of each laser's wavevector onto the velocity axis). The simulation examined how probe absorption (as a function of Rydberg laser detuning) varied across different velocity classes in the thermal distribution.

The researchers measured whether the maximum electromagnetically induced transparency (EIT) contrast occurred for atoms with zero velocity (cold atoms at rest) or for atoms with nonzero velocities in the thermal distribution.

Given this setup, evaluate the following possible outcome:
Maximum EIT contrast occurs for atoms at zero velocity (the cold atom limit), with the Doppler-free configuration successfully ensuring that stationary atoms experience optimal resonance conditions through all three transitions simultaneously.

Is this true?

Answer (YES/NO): NO